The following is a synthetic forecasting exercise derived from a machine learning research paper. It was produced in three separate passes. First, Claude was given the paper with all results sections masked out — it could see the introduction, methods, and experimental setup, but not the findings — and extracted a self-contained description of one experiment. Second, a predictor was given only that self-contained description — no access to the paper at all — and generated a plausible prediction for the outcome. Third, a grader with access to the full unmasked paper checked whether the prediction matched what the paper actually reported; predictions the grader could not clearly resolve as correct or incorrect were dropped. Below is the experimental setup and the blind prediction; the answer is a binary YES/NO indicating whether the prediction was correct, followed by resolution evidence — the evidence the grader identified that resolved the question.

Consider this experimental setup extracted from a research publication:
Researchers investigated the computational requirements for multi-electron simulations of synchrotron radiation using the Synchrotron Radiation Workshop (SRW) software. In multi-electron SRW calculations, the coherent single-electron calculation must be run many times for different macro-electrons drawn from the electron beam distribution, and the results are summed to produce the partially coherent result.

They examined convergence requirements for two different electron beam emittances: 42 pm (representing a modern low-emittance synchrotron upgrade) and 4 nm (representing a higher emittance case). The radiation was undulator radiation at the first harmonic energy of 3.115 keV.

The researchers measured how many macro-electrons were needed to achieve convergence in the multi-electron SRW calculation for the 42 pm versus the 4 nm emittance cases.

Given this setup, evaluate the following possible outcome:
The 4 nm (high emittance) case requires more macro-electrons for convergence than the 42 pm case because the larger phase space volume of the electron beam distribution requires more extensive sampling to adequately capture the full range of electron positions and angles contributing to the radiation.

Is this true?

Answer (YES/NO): YES